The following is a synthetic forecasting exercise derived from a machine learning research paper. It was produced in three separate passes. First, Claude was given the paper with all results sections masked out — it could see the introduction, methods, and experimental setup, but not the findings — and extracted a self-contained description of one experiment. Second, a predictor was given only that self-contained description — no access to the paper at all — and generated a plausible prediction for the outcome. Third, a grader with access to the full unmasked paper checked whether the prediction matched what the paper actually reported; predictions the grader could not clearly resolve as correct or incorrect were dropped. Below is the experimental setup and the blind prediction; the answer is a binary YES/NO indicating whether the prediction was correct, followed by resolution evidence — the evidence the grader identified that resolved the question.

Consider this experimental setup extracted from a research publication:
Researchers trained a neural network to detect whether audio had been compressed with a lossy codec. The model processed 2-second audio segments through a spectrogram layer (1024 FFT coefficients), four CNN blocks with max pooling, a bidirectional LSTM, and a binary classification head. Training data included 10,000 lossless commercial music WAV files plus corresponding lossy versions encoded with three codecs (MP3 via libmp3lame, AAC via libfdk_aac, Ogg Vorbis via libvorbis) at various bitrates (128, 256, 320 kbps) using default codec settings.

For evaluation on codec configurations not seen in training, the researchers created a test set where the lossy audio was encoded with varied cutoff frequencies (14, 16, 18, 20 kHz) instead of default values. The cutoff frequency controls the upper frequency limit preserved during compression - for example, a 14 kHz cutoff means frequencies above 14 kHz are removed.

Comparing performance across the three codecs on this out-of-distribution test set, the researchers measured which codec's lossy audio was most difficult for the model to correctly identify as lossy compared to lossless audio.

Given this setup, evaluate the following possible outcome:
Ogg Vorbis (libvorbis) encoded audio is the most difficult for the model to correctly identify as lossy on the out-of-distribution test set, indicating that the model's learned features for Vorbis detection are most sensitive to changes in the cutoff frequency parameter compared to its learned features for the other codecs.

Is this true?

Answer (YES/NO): NO